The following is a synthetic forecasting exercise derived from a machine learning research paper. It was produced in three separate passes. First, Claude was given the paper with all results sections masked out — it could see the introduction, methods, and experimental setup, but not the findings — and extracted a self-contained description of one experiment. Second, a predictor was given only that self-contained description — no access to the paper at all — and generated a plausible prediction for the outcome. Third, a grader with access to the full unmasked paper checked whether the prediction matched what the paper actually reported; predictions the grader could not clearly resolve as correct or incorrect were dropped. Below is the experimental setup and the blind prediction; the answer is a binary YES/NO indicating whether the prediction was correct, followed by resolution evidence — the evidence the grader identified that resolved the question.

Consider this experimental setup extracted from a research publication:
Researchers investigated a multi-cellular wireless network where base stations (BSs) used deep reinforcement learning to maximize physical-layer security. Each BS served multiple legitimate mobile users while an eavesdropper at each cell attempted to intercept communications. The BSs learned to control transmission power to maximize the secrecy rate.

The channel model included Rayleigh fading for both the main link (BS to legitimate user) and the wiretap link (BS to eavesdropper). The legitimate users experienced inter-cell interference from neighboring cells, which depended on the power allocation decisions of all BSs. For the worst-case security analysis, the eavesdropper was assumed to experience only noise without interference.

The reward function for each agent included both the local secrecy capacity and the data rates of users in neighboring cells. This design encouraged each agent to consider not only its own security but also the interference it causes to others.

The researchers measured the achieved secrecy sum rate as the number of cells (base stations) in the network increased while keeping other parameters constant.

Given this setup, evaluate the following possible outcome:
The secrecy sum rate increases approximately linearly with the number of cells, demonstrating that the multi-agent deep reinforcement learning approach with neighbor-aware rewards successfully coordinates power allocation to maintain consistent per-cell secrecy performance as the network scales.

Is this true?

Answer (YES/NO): NO